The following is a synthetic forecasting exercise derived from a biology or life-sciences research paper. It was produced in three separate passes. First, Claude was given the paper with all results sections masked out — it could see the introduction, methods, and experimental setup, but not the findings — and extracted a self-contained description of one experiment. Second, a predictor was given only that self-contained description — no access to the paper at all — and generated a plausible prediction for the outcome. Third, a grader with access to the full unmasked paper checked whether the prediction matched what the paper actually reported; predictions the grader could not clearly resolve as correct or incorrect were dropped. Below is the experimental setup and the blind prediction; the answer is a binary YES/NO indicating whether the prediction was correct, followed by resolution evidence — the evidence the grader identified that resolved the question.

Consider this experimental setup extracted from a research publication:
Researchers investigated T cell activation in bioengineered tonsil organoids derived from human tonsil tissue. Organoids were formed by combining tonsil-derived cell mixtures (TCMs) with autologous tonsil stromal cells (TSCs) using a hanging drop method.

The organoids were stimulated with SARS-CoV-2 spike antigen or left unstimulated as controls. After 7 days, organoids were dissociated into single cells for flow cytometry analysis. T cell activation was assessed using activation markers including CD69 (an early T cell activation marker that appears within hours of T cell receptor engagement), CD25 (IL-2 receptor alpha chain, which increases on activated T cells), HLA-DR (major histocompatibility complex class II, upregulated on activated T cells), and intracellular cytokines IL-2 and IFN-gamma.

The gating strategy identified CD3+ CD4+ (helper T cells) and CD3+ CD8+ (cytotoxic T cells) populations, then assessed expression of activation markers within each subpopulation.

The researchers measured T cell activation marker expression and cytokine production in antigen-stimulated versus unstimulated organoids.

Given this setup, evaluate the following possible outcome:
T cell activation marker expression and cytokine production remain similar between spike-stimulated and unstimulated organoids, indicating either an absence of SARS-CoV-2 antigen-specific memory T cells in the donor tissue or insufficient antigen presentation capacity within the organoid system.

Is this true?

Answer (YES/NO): NO